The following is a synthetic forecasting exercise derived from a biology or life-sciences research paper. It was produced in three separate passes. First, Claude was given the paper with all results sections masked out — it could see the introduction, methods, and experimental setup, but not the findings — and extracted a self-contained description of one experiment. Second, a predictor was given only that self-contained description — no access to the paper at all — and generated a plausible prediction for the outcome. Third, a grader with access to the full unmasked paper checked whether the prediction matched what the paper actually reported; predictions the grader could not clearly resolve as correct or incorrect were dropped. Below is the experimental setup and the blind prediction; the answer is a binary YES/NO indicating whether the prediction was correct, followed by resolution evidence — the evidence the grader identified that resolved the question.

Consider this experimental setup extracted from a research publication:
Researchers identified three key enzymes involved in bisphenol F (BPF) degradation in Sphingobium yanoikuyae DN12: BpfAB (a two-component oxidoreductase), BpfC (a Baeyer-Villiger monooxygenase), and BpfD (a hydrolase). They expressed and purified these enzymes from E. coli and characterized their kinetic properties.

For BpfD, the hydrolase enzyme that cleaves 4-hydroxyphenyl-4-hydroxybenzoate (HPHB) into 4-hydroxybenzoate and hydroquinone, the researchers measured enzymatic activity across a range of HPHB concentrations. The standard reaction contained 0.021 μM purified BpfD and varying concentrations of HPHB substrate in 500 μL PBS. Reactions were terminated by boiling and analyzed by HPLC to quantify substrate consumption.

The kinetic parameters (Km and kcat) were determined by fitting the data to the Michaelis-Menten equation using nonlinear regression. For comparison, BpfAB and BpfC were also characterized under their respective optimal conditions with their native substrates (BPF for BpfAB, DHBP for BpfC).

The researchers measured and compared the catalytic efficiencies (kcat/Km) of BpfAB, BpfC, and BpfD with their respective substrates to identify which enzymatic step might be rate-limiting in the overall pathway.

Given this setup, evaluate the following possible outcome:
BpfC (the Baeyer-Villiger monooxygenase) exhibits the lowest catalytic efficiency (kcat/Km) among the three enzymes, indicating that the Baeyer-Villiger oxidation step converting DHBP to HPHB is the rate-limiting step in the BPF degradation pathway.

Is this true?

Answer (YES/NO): NO